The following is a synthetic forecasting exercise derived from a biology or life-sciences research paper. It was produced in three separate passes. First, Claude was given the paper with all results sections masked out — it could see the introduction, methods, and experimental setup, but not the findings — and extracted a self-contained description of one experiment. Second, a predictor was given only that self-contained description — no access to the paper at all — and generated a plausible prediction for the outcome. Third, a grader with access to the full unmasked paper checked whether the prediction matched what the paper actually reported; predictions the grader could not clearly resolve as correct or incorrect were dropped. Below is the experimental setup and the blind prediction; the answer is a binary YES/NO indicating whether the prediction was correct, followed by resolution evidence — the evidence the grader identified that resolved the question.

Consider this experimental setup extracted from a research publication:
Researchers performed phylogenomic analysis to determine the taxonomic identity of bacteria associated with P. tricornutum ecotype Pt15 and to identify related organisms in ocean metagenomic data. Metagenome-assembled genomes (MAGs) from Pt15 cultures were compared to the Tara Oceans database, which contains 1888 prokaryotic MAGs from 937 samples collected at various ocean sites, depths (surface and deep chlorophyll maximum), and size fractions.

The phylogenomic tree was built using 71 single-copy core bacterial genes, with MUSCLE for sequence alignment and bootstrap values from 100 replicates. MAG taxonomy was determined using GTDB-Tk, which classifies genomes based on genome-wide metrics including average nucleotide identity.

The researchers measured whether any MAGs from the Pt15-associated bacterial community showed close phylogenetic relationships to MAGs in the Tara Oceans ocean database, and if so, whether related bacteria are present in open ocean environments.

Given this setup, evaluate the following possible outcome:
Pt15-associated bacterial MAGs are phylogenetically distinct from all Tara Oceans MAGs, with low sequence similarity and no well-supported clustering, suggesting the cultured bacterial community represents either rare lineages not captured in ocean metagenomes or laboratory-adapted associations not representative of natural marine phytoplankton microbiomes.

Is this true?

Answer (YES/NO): NO